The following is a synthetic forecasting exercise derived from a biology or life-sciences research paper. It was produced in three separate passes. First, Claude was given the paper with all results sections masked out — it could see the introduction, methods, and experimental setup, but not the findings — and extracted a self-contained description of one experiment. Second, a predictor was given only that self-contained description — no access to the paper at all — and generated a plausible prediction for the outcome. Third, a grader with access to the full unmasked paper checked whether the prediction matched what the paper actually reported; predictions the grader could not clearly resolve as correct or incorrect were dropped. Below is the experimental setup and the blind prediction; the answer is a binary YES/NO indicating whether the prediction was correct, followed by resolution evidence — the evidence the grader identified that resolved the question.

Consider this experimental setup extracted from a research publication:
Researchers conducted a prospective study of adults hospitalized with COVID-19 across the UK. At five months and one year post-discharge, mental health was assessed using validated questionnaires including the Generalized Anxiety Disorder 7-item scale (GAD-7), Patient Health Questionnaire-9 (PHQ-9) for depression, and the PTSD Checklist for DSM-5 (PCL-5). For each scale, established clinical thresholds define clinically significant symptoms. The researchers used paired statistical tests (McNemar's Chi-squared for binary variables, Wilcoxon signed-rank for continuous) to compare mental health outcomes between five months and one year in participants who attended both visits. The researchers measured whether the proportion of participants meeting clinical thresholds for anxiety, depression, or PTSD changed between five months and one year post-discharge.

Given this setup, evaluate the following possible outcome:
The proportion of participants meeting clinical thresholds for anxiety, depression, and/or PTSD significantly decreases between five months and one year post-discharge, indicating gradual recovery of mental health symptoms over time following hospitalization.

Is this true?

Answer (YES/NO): NO